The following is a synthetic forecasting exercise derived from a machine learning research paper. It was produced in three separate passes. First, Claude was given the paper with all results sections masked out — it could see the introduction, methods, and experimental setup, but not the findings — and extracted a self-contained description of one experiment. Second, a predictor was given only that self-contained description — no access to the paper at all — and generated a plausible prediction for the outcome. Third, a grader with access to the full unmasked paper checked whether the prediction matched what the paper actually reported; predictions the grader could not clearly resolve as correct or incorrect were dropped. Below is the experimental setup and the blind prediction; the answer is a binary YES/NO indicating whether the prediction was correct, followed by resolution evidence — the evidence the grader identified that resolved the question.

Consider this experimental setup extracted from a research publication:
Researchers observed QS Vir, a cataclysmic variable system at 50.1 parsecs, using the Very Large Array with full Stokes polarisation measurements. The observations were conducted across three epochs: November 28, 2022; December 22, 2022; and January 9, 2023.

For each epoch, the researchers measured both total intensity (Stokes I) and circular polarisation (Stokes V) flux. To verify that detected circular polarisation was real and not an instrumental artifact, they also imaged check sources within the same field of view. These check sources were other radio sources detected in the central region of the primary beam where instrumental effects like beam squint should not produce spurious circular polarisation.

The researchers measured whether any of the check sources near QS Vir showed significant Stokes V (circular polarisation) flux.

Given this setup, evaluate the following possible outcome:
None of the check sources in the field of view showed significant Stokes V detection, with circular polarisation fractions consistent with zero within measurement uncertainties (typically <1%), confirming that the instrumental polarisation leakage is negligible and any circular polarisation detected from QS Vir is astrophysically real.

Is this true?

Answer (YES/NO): YES